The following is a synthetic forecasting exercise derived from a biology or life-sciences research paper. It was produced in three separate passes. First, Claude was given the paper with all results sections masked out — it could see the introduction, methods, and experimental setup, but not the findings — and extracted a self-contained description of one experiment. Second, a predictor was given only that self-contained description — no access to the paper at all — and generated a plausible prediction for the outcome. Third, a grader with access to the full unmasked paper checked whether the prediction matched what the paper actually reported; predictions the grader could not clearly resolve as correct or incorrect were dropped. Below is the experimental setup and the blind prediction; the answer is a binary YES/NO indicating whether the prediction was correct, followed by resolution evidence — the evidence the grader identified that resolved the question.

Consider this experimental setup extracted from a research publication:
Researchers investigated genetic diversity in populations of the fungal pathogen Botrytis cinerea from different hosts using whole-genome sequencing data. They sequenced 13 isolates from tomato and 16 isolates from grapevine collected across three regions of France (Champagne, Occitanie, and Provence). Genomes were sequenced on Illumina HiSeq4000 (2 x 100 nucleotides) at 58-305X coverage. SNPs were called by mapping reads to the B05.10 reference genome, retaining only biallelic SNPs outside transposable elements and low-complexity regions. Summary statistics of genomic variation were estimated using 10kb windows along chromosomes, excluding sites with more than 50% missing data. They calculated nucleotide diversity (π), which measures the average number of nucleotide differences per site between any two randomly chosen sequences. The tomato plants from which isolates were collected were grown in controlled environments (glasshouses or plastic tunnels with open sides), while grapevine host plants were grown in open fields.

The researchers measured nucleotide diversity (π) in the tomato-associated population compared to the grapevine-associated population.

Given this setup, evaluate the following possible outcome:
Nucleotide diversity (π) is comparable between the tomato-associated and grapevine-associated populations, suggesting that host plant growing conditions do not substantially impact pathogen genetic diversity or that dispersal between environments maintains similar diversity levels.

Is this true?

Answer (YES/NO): YES